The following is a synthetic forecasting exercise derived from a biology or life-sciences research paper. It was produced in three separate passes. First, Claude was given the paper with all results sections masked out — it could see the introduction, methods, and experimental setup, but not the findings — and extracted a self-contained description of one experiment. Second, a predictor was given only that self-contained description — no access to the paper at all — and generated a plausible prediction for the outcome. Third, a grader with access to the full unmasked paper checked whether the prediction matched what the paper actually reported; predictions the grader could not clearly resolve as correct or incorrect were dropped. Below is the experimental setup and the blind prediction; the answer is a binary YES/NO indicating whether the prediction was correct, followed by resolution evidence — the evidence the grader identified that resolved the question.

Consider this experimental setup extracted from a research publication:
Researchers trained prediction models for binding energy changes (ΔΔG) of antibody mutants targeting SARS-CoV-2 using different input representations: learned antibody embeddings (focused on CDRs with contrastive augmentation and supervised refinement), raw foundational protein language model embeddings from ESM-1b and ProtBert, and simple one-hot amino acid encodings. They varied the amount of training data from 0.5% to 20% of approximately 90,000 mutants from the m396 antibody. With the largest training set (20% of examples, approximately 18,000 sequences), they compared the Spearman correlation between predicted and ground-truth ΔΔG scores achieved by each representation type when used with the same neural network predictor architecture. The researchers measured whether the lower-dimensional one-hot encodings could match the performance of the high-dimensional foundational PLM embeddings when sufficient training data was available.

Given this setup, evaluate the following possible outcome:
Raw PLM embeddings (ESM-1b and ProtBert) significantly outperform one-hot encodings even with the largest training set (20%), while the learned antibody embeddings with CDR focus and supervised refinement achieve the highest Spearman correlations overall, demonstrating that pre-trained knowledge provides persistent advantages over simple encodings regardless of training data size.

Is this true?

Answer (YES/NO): NO